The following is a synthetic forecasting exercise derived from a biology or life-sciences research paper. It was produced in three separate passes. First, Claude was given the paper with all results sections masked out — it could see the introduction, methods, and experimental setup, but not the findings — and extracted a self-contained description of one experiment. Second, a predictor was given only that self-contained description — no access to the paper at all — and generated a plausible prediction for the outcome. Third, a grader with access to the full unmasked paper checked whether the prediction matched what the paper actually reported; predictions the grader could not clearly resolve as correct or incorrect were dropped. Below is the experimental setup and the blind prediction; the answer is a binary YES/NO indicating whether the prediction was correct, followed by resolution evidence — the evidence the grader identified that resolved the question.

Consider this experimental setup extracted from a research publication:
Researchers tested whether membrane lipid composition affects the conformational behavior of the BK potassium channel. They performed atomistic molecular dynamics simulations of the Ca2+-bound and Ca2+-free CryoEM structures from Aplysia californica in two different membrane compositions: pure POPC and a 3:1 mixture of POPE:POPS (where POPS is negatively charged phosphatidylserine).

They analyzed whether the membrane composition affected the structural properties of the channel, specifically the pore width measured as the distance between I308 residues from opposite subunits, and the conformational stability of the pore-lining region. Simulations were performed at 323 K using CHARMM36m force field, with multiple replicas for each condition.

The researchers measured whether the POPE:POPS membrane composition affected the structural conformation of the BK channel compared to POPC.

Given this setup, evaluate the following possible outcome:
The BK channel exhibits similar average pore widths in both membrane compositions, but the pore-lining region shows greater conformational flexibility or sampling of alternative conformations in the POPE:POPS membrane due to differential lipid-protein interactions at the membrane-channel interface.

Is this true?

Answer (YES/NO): NO